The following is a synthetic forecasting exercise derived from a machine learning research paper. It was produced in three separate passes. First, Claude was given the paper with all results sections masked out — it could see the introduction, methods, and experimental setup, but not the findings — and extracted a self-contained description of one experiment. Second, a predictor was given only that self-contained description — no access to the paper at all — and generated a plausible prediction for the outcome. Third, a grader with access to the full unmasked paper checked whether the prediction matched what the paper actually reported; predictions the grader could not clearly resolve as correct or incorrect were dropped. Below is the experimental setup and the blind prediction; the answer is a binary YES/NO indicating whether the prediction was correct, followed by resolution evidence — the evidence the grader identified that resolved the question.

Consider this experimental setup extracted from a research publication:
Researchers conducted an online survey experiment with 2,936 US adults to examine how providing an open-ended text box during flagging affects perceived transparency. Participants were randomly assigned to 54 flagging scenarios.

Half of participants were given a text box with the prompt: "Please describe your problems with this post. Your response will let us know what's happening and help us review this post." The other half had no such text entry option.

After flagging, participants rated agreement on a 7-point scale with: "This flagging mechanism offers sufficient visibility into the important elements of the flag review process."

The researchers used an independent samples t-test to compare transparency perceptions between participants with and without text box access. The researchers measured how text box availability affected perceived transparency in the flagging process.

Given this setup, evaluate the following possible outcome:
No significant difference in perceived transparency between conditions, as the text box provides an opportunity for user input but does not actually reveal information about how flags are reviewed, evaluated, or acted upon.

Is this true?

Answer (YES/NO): YES